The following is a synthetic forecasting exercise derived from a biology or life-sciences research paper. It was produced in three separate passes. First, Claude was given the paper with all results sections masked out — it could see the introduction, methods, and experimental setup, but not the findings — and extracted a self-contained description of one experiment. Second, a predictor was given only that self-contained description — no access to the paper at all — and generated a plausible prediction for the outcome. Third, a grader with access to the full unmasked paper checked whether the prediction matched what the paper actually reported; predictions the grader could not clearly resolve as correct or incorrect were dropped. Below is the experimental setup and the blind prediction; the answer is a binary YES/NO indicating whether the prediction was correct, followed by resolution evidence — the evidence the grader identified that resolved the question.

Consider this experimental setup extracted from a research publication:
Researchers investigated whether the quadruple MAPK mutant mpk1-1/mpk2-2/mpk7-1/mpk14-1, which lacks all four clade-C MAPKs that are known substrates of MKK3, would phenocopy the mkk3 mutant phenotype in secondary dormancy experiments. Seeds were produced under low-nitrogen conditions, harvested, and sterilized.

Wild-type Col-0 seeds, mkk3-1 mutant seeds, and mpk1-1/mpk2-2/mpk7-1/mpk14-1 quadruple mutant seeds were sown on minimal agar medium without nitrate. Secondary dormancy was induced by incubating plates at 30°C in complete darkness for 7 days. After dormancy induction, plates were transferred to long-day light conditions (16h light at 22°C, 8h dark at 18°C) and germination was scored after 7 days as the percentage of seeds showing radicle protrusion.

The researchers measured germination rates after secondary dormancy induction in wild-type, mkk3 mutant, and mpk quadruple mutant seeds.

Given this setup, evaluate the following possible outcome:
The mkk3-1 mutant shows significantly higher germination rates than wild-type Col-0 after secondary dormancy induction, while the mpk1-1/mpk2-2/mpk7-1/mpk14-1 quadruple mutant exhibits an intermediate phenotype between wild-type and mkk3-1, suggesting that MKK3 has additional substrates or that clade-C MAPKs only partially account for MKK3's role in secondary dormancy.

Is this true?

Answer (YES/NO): NO